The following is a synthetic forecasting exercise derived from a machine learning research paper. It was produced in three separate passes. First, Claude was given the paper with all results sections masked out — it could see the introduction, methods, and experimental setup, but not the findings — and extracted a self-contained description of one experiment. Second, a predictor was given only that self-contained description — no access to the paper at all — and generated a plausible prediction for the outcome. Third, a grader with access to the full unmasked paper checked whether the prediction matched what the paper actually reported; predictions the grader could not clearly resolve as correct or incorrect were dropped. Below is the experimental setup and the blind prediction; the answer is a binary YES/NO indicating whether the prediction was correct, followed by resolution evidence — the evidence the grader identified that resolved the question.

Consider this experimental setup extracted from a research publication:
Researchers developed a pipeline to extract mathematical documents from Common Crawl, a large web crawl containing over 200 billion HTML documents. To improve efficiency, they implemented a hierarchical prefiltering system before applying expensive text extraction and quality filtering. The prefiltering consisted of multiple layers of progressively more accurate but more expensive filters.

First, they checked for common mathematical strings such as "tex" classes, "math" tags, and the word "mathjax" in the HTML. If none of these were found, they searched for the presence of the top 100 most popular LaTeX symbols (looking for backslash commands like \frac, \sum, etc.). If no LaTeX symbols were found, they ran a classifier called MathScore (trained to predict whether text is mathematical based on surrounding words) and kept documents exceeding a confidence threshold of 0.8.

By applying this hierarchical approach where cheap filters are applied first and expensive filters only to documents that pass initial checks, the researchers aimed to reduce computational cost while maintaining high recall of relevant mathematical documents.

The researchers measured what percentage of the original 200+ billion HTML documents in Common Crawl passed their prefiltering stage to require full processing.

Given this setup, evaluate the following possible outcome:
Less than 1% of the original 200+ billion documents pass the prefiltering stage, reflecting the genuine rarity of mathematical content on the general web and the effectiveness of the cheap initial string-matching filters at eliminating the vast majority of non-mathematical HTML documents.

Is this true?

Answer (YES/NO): YES